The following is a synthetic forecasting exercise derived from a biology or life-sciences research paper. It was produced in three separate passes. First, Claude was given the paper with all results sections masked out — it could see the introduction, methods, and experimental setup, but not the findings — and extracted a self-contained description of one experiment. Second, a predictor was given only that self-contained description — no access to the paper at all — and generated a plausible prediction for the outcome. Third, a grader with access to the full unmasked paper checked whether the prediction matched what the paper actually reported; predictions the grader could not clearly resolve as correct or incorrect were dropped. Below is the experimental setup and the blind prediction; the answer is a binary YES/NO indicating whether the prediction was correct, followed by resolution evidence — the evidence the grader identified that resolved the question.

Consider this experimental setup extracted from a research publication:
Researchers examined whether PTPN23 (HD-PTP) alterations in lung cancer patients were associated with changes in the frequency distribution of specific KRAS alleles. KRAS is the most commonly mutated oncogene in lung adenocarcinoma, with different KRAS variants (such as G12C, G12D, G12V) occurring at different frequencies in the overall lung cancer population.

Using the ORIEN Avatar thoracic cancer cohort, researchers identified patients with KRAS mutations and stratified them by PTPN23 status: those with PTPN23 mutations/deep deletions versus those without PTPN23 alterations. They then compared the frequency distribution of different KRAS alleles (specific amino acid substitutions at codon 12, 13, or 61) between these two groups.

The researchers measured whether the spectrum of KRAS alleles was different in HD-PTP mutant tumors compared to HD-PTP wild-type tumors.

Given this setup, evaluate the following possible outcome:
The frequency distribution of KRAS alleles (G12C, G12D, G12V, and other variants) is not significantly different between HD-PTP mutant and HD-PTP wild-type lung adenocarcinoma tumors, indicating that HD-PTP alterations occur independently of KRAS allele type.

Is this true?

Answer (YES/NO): NO